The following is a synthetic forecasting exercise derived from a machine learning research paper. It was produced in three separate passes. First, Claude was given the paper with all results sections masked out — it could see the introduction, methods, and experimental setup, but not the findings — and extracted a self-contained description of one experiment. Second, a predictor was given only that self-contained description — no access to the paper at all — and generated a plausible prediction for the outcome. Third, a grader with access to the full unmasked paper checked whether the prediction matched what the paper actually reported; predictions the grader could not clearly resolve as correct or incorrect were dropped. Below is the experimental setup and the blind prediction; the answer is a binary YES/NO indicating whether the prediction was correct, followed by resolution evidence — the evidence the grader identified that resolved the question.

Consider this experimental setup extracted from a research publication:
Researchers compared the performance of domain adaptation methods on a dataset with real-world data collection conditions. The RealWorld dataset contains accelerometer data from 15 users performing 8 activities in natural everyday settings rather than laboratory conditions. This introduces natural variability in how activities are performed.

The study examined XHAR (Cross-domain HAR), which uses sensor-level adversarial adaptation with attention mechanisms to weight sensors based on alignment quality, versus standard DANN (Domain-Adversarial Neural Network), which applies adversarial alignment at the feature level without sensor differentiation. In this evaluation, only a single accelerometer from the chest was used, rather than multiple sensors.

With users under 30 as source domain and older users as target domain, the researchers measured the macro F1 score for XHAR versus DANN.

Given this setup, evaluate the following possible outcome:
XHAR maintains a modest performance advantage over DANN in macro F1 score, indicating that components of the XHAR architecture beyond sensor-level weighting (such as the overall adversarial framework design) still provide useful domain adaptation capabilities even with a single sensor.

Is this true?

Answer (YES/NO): NO